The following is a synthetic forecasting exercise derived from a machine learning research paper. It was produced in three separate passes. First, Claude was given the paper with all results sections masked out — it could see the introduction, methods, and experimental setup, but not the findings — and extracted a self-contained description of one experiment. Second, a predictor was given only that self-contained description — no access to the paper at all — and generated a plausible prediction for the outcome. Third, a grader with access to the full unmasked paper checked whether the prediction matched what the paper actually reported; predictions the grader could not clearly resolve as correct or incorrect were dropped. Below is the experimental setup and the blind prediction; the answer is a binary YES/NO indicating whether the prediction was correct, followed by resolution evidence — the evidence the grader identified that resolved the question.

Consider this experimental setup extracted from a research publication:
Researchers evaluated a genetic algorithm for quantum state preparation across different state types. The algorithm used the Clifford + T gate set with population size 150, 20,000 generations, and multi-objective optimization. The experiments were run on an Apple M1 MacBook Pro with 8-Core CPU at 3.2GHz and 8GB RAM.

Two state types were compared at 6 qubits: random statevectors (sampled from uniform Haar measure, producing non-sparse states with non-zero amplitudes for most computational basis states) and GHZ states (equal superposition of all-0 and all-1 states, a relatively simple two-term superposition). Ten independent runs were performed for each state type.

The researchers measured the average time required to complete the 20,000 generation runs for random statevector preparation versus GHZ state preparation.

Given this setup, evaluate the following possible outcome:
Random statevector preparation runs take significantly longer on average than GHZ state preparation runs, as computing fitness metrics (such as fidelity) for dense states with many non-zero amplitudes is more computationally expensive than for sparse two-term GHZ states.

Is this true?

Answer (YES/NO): YES